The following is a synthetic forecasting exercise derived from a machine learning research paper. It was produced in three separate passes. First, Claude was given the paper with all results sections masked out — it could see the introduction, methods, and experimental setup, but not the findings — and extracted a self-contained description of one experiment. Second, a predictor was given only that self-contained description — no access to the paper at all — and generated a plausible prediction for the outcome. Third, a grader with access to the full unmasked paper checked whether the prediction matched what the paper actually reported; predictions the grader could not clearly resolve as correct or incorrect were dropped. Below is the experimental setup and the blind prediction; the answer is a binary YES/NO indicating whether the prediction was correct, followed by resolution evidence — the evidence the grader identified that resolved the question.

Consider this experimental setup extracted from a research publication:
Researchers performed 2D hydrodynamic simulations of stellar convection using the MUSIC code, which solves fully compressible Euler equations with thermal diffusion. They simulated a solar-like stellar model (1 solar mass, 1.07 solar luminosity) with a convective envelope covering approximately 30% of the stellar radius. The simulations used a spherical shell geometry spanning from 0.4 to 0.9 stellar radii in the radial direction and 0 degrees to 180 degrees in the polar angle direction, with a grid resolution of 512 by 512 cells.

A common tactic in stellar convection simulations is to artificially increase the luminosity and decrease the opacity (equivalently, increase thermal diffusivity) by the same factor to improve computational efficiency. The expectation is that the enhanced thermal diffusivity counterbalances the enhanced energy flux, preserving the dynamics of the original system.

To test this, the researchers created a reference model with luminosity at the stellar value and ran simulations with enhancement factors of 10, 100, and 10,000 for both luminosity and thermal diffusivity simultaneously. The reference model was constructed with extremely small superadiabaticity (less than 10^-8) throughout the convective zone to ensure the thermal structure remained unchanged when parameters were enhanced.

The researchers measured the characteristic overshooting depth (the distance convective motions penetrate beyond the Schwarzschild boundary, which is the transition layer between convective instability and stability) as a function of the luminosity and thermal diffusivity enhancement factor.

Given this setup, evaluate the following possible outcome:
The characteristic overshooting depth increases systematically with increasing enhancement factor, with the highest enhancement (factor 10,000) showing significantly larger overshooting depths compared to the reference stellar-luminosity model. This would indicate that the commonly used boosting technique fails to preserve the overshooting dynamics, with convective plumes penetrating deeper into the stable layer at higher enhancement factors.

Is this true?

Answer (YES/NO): YES